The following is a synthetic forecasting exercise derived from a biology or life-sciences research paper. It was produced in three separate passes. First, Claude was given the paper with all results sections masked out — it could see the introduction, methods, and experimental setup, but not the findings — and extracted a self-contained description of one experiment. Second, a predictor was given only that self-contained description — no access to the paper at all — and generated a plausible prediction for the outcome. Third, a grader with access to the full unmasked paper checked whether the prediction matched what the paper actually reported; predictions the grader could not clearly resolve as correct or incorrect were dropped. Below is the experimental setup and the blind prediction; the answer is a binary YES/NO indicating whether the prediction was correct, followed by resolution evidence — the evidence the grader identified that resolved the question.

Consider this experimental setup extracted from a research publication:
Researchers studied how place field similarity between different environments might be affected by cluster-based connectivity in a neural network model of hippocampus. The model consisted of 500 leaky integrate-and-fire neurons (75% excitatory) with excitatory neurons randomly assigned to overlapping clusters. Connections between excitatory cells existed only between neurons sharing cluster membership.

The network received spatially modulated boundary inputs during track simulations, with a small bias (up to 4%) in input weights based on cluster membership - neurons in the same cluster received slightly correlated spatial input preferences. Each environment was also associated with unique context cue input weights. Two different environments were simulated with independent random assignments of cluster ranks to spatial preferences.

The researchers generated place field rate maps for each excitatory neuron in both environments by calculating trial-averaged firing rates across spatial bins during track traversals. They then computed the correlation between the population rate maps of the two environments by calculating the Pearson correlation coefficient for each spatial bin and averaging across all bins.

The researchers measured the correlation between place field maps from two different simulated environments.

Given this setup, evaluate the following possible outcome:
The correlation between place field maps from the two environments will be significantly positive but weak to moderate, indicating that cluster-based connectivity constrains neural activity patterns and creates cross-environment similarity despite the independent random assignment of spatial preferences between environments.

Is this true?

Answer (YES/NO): NO